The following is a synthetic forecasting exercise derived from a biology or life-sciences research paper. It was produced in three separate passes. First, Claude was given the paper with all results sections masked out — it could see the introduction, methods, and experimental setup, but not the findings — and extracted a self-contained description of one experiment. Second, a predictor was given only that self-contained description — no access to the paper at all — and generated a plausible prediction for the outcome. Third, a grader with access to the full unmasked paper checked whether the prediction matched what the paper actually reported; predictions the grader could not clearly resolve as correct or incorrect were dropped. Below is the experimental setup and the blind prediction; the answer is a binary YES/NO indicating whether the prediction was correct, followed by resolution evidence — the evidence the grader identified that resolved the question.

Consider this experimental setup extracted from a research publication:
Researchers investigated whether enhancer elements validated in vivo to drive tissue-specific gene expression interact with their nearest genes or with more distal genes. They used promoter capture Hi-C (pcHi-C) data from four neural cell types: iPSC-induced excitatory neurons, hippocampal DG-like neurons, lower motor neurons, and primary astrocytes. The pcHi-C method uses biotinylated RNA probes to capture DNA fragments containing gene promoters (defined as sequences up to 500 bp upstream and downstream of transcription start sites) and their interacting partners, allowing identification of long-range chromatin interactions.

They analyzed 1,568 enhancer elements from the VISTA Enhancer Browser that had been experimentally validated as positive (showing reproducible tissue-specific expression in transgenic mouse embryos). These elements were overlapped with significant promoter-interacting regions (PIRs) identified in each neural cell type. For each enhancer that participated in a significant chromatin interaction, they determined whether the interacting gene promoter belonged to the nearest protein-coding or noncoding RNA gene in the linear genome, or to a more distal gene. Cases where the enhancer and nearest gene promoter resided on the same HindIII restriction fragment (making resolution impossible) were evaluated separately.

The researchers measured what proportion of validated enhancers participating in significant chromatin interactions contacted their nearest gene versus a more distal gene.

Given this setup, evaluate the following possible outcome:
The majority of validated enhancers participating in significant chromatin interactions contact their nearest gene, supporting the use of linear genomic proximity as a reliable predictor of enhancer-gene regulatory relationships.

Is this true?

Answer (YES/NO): NO